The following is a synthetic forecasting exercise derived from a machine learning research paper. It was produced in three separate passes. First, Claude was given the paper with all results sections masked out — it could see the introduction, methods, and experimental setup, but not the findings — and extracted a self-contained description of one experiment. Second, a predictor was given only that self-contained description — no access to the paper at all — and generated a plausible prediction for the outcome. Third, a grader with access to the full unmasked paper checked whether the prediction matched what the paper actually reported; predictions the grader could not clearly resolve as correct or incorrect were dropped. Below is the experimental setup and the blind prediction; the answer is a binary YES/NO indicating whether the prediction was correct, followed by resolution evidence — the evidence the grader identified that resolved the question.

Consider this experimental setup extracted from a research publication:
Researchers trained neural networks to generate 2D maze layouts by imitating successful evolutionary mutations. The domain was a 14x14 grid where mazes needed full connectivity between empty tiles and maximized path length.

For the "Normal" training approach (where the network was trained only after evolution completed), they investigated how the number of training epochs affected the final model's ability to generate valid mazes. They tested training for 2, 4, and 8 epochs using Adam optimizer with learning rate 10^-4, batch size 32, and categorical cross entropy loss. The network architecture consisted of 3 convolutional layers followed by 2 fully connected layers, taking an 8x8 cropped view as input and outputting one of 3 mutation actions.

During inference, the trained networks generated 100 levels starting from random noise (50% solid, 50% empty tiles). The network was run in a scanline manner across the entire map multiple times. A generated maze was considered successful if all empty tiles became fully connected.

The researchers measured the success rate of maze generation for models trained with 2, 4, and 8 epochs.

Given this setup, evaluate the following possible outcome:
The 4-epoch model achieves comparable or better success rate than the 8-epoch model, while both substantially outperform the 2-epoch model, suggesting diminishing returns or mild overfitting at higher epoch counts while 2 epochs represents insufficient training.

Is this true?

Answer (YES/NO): YES